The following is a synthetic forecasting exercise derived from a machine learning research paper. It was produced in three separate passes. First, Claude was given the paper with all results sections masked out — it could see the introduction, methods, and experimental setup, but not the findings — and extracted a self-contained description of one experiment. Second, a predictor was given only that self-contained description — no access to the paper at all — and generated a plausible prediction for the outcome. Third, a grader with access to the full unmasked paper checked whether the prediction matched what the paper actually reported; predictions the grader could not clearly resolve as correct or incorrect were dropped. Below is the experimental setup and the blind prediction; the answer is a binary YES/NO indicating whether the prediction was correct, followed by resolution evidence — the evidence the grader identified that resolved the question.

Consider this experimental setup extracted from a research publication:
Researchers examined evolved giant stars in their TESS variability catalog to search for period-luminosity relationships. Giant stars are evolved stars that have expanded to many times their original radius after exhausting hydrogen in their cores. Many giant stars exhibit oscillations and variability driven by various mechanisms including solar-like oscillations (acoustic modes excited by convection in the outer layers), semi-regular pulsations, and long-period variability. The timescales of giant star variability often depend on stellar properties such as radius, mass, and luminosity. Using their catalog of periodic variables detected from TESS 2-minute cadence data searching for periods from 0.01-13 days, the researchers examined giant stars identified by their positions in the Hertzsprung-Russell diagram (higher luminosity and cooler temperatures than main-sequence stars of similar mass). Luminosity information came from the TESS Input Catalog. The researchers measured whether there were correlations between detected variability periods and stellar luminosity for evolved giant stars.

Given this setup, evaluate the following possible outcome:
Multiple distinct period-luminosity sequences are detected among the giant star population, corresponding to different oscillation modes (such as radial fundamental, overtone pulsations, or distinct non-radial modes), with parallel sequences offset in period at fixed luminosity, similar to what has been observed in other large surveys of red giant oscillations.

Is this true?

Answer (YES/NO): NO